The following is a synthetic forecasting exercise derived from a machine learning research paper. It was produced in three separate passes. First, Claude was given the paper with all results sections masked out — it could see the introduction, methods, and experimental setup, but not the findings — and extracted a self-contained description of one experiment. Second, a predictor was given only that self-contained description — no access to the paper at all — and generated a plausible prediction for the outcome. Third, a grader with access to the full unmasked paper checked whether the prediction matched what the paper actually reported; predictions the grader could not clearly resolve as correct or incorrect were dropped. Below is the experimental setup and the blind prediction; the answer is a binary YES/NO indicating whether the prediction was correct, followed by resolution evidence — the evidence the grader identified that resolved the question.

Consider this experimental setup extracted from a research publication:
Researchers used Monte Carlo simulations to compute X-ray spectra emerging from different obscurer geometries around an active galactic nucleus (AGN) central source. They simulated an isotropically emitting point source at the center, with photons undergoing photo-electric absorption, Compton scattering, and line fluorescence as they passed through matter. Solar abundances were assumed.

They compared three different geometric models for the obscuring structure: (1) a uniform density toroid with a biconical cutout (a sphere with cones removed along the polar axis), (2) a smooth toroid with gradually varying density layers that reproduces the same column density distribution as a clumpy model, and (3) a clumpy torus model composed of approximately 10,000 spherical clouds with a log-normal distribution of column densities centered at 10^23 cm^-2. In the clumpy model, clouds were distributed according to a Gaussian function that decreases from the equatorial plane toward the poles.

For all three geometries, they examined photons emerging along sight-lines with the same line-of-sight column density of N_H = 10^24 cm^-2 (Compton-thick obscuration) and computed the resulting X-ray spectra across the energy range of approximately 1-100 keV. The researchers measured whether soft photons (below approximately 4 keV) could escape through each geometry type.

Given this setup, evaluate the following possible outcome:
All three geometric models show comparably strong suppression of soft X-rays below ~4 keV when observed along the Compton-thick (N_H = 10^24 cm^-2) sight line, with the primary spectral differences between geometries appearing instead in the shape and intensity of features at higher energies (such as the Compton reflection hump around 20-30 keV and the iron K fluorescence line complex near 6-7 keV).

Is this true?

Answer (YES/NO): NO